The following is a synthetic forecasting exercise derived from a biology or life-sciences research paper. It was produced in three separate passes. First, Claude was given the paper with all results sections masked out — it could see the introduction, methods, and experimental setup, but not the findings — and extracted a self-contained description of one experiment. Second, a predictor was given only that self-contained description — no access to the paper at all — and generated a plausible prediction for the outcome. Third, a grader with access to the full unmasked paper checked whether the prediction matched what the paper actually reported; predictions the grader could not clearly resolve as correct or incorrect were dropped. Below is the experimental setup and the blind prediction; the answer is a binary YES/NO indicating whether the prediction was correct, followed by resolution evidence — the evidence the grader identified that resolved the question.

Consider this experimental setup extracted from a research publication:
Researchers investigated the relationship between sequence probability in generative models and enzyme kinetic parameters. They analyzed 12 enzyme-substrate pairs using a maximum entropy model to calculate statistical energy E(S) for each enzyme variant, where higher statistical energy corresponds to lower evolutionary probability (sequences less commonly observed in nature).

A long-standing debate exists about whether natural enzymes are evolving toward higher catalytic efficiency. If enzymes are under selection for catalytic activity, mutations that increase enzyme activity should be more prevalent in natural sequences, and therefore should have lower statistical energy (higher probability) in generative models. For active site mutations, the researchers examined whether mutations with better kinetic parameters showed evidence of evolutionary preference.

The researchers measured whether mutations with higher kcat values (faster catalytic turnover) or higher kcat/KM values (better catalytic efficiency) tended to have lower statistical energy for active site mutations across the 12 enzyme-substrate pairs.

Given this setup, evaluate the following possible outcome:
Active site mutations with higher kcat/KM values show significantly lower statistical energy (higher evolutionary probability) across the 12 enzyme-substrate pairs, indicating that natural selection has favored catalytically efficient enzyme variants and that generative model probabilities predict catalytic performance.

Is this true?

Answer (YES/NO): YES